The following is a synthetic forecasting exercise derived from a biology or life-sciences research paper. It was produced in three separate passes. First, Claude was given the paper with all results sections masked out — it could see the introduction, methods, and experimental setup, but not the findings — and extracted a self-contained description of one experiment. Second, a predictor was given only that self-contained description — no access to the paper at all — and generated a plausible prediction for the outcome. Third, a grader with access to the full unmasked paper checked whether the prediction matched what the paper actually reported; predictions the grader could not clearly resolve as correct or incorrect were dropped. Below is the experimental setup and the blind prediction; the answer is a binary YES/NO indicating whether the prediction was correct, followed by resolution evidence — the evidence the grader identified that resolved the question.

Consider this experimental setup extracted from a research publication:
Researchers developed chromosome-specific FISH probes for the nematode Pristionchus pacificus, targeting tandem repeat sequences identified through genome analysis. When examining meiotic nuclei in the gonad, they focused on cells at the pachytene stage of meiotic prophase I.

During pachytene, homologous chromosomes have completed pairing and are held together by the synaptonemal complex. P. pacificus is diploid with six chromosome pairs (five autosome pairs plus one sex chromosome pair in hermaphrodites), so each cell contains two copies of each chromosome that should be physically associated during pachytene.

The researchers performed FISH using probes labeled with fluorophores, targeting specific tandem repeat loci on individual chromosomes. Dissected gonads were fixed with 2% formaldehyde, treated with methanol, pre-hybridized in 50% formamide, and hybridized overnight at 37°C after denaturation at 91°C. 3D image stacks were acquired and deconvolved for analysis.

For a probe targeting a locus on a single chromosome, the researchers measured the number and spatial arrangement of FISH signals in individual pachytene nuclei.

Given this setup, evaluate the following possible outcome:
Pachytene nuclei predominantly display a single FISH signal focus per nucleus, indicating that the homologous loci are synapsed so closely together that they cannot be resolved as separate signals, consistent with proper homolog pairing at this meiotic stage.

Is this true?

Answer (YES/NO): NO